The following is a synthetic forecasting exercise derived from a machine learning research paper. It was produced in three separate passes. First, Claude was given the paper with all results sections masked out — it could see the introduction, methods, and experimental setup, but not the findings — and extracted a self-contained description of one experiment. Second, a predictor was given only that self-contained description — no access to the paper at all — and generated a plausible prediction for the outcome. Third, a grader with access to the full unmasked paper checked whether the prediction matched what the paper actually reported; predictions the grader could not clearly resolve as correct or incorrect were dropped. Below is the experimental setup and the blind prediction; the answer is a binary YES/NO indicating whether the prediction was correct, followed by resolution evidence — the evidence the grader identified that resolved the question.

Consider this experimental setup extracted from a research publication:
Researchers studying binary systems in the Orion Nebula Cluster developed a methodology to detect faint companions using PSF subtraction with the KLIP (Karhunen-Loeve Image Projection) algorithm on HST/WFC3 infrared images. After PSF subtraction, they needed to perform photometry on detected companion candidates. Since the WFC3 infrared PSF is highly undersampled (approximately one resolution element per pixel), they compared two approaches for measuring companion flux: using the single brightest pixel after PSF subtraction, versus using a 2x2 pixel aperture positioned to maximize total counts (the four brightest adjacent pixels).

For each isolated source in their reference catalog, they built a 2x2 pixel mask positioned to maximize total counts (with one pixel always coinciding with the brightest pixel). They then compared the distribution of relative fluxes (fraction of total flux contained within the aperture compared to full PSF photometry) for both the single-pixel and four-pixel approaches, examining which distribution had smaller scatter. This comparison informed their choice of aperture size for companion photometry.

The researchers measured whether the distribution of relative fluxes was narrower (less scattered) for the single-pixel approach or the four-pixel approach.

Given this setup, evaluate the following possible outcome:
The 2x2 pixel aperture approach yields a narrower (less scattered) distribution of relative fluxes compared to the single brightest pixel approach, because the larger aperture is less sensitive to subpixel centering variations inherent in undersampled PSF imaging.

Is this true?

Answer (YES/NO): YES